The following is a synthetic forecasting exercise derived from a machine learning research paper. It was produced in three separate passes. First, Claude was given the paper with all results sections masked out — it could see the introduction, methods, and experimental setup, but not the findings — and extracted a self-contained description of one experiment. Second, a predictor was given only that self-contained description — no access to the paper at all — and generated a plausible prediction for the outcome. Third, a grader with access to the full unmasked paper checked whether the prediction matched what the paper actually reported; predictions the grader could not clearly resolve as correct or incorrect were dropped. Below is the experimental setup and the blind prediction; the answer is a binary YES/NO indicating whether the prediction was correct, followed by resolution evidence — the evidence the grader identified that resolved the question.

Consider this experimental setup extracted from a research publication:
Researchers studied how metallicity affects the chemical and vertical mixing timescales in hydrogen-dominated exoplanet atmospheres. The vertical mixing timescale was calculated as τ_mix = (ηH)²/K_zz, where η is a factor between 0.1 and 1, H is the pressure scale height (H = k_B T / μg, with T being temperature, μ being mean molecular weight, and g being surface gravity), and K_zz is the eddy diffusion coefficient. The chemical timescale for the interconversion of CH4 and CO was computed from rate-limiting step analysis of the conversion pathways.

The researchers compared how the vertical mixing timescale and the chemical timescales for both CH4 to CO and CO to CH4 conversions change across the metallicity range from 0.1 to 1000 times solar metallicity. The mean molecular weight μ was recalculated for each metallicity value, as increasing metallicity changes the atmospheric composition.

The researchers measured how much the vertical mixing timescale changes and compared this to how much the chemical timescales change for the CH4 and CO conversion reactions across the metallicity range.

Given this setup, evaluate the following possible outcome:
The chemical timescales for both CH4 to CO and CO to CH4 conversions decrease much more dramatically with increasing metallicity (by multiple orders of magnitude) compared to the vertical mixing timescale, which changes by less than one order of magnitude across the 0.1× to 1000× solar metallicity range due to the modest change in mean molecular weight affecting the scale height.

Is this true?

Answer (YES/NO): NO